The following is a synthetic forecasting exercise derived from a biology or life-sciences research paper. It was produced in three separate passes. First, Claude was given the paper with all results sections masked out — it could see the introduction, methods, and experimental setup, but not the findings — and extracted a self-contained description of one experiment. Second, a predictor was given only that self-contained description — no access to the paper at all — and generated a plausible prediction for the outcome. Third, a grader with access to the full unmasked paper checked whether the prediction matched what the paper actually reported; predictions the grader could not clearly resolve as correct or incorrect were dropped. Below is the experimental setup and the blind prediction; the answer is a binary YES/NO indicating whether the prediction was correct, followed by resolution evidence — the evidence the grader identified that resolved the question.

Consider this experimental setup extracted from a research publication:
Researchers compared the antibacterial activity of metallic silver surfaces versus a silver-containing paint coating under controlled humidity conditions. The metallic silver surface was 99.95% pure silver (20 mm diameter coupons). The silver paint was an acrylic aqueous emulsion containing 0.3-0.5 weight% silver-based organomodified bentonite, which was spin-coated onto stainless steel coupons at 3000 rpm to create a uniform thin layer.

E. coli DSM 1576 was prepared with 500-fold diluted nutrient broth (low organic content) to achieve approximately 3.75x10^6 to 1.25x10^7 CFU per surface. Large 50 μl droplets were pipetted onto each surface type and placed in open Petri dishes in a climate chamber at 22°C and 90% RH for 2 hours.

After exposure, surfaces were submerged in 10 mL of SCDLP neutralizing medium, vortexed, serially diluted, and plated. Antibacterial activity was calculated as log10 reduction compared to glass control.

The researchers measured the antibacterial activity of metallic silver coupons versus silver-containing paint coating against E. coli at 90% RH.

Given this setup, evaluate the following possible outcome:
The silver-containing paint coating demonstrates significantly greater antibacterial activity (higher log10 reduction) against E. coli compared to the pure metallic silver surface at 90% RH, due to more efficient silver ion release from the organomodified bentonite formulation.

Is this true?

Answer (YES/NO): NO